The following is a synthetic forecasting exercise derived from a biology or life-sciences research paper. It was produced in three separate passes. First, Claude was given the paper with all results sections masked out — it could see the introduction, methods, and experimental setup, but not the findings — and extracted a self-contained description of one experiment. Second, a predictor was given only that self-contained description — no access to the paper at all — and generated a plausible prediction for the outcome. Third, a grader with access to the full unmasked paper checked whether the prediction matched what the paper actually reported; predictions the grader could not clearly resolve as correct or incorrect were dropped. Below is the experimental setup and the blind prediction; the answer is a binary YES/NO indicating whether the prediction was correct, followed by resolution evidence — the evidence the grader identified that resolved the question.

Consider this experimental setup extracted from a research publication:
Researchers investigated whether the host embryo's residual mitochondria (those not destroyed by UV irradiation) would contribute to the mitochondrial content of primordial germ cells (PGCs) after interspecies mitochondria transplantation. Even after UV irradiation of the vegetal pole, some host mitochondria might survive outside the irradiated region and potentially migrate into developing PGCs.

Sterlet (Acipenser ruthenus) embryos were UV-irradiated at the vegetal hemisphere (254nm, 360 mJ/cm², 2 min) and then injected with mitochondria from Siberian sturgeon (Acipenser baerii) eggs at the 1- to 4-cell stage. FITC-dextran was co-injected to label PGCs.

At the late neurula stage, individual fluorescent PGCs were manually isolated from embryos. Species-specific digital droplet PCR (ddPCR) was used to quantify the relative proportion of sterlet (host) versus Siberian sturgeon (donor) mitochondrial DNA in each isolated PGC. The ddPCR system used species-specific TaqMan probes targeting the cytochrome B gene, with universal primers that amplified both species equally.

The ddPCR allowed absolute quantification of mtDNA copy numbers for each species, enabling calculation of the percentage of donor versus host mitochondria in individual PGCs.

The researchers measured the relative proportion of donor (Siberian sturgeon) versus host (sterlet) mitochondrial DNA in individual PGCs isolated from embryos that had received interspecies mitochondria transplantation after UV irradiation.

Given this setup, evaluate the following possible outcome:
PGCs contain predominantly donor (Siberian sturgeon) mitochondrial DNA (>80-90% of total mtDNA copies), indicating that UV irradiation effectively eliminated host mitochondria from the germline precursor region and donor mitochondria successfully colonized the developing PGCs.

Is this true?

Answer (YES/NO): NO